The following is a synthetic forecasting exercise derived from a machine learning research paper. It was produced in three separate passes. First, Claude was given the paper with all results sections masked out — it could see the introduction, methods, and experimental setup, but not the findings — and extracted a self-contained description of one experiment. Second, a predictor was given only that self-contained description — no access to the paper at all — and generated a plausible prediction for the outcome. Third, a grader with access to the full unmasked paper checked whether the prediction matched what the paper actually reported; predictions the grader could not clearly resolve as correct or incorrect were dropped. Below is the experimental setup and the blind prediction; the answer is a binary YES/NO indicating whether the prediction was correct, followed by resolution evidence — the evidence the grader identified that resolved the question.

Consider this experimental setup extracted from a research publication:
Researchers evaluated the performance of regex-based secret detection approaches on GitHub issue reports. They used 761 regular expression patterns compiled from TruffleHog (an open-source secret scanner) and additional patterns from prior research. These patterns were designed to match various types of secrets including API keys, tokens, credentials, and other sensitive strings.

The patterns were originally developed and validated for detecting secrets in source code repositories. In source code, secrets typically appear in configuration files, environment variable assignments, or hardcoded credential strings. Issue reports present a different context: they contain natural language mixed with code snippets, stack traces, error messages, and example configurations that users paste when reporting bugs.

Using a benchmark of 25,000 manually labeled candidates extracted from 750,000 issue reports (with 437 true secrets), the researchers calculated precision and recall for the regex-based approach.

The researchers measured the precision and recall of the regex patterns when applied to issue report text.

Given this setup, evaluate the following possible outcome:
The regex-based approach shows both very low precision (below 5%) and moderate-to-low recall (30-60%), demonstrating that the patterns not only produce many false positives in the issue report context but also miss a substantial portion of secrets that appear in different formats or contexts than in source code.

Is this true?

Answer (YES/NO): NO